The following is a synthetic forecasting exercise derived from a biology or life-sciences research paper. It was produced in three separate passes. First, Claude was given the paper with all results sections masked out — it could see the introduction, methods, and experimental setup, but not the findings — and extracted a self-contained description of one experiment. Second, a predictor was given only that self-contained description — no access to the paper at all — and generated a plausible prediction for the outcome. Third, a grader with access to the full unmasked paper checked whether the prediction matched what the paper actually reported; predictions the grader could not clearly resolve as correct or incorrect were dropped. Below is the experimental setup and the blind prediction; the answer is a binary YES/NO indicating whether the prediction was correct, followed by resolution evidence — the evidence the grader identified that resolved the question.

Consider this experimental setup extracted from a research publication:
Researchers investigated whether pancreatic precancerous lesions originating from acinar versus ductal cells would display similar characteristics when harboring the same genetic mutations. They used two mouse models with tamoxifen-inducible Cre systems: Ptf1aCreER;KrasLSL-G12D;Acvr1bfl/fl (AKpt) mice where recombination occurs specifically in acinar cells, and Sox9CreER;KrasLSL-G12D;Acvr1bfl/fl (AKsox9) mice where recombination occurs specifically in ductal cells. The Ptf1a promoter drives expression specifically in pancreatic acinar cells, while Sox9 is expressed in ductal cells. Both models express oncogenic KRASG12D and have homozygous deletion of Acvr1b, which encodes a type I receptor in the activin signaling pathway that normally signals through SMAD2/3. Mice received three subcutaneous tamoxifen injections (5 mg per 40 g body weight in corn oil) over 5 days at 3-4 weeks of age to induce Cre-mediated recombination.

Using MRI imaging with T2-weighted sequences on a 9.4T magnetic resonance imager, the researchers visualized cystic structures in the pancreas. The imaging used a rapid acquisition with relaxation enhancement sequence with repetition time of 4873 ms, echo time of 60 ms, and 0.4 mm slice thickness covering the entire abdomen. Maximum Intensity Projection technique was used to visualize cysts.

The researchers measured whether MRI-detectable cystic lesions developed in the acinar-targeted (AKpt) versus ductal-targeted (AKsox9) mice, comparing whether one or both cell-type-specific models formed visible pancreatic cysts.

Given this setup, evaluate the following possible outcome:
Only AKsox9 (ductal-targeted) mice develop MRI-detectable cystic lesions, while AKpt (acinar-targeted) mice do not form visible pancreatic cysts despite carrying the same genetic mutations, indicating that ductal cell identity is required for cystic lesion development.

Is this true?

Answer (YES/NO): NO